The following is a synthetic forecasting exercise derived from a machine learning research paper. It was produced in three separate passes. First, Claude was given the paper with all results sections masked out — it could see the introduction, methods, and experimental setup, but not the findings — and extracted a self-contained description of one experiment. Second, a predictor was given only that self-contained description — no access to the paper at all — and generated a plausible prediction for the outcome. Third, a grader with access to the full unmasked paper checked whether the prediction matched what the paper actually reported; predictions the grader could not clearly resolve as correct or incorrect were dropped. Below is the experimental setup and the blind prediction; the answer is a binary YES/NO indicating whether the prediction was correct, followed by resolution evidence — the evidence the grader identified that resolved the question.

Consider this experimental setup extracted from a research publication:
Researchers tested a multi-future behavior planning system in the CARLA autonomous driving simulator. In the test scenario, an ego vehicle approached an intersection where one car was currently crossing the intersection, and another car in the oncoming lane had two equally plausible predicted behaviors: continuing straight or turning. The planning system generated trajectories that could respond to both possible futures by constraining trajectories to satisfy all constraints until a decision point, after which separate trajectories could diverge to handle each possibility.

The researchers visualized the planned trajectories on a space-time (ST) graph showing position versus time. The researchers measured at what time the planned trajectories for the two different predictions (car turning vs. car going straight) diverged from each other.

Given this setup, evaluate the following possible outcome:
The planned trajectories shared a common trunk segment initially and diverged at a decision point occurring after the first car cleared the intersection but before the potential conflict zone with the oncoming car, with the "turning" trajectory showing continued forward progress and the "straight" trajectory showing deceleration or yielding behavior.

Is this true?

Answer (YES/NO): NO